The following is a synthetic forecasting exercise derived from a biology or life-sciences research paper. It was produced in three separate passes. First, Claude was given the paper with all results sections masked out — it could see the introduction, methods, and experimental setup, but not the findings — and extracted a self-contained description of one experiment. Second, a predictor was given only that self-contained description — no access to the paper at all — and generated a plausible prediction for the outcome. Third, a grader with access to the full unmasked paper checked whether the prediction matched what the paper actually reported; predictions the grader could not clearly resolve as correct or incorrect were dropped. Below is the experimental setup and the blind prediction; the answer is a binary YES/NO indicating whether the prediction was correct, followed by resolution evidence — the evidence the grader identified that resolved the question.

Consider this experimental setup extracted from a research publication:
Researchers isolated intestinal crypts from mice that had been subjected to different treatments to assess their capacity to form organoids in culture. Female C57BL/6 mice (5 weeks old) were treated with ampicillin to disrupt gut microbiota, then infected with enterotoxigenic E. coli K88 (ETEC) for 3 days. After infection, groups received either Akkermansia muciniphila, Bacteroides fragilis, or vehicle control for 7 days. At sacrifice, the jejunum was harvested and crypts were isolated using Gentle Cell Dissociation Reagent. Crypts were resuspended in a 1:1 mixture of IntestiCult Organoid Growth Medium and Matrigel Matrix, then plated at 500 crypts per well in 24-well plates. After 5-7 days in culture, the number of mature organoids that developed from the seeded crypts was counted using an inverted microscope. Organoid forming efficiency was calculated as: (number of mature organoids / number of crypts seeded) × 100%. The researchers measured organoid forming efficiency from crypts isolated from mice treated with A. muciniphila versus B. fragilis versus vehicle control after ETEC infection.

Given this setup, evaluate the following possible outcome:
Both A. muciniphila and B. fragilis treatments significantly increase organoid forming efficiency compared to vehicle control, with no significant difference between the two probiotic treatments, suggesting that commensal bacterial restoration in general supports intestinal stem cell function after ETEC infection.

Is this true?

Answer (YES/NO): NO